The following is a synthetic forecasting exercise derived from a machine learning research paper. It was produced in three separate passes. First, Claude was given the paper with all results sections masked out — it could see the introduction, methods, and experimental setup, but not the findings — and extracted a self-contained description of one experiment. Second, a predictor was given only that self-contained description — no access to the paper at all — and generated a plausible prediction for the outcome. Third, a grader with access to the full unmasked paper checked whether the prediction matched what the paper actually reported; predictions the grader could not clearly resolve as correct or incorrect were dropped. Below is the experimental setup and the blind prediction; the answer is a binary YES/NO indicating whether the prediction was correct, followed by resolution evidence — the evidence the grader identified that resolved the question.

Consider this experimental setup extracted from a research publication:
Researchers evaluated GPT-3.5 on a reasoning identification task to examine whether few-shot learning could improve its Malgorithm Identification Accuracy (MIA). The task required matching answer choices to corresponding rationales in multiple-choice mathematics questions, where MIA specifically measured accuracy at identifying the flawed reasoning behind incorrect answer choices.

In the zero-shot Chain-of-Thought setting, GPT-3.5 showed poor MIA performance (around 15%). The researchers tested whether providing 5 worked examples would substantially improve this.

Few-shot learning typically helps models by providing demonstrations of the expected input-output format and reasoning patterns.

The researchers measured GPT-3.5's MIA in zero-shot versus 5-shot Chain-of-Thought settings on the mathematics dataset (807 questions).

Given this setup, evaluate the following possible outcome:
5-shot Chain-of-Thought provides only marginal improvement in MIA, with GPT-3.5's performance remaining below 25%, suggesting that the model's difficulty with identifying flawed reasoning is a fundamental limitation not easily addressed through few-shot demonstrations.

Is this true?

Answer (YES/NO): YES